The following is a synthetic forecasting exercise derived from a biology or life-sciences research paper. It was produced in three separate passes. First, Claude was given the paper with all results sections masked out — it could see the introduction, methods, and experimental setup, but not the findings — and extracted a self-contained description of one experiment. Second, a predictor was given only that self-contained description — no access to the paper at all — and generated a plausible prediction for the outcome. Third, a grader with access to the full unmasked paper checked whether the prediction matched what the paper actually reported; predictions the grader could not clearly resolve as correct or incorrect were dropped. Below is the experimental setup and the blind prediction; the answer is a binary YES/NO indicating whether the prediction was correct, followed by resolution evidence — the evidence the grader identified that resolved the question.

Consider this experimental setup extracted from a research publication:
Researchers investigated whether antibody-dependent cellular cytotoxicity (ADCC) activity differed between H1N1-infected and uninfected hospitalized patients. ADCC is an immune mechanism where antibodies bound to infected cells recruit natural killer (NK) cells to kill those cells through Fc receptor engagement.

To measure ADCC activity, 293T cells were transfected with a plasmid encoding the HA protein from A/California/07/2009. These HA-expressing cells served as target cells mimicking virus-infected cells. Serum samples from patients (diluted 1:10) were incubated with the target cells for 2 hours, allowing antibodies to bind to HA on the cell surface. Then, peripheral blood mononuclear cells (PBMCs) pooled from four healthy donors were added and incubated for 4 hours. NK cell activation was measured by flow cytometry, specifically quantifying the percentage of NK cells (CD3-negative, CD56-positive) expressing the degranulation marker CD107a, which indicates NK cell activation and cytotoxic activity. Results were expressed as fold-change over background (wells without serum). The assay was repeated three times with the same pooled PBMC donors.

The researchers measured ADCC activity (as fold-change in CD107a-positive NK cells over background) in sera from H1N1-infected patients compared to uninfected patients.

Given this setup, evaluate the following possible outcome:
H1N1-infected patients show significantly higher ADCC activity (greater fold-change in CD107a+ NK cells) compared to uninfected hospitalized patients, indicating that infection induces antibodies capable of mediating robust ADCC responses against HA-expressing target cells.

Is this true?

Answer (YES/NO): NO